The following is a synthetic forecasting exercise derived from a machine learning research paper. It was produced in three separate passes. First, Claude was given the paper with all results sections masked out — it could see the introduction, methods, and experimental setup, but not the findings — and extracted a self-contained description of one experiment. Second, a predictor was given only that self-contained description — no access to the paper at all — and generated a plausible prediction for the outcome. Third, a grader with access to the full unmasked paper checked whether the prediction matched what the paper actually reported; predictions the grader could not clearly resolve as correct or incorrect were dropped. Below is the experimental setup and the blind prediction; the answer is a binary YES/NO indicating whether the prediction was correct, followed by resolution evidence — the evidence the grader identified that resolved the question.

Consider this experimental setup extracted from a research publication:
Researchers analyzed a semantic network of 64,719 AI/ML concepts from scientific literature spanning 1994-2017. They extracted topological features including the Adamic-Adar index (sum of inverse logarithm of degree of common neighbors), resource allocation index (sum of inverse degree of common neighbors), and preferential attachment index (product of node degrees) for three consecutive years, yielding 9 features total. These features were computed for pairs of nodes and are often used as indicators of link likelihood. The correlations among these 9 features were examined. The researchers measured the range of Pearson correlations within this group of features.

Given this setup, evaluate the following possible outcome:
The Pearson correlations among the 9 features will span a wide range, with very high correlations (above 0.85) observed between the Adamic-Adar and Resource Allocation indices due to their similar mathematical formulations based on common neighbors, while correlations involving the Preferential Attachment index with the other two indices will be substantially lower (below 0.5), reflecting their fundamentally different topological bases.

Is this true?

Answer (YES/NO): NO